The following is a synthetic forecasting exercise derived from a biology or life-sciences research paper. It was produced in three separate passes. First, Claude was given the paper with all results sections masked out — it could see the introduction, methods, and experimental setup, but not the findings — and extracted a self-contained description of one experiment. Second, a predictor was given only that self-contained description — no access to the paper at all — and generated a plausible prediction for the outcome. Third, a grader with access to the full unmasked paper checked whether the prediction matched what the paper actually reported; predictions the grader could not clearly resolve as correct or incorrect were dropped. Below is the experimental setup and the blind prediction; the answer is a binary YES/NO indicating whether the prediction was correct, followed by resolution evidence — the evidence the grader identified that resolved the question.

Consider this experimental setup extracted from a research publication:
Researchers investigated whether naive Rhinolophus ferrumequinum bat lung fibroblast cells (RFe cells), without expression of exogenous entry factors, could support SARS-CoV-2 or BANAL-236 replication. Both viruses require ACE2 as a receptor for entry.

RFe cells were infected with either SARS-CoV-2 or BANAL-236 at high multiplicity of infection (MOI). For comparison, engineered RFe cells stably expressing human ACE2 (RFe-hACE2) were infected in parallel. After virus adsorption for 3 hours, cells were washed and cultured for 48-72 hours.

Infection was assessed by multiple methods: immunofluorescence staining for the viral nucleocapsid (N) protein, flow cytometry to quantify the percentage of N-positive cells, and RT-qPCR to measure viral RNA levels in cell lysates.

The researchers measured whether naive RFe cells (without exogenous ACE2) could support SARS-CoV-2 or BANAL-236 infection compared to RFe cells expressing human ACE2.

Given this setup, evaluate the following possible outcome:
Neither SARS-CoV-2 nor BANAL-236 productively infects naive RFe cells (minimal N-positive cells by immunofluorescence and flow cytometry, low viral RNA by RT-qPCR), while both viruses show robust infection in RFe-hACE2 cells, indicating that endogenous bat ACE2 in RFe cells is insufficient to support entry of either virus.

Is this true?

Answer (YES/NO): NO